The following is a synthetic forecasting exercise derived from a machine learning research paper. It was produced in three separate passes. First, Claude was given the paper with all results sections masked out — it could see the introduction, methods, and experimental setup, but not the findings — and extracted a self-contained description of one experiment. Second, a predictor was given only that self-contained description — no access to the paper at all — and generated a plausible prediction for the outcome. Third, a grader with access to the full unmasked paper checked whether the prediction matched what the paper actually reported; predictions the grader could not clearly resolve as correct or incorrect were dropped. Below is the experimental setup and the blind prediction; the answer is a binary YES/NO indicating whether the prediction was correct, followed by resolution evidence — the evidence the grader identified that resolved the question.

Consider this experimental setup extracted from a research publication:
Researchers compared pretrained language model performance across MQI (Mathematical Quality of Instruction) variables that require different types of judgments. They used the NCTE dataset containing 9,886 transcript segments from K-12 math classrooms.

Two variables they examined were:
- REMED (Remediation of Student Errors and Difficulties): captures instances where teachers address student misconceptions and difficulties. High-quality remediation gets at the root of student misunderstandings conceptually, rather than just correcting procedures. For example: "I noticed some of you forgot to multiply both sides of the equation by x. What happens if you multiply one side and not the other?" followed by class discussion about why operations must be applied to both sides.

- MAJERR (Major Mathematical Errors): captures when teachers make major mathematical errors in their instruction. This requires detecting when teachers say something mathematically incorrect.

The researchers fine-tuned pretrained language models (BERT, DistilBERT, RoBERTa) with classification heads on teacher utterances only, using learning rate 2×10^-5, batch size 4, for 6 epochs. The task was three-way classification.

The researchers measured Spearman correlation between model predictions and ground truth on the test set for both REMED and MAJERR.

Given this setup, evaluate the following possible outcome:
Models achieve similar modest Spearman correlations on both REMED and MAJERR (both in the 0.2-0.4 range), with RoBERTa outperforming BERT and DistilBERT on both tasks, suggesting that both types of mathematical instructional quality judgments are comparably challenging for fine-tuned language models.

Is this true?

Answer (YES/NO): NO